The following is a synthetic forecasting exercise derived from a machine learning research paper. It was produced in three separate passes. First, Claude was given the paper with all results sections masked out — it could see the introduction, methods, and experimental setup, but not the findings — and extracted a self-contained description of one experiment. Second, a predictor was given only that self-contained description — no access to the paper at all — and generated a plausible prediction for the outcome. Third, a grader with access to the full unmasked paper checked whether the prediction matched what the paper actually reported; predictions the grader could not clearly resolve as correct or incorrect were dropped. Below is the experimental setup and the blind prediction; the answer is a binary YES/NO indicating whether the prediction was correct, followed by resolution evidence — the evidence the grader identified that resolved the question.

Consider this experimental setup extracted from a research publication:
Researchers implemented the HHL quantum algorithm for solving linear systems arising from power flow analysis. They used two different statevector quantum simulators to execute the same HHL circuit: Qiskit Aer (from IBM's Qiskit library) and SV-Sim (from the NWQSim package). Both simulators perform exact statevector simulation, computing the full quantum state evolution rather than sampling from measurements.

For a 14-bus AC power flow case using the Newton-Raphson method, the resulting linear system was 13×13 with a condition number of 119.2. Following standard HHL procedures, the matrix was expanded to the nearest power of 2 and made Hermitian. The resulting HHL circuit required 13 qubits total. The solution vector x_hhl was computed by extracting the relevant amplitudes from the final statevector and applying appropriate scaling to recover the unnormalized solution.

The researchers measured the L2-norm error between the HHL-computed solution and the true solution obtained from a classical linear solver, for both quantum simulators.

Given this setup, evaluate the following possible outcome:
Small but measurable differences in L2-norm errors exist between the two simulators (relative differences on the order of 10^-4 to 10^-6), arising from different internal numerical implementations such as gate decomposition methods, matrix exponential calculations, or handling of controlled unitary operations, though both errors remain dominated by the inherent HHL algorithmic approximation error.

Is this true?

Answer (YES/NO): NO